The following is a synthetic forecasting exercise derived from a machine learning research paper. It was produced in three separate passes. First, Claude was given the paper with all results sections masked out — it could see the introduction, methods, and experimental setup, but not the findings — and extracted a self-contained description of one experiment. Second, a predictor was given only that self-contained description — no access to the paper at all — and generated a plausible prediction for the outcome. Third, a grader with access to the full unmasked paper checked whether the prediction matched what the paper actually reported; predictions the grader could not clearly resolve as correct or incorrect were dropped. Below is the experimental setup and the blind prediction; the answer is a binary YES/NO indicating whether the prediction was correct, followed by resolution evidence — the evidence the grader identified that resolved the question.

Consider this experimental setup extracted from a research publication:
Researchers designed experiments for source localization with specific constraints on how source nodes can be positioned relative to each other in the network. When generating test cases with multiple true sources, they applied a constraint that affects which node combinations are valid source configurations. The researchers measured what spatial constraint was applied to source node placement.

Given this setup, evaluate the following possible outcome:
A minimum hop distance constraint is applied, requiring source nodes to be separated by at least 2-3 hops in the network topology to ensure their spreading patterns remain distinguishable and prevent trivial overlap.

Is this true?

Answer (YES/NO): YES